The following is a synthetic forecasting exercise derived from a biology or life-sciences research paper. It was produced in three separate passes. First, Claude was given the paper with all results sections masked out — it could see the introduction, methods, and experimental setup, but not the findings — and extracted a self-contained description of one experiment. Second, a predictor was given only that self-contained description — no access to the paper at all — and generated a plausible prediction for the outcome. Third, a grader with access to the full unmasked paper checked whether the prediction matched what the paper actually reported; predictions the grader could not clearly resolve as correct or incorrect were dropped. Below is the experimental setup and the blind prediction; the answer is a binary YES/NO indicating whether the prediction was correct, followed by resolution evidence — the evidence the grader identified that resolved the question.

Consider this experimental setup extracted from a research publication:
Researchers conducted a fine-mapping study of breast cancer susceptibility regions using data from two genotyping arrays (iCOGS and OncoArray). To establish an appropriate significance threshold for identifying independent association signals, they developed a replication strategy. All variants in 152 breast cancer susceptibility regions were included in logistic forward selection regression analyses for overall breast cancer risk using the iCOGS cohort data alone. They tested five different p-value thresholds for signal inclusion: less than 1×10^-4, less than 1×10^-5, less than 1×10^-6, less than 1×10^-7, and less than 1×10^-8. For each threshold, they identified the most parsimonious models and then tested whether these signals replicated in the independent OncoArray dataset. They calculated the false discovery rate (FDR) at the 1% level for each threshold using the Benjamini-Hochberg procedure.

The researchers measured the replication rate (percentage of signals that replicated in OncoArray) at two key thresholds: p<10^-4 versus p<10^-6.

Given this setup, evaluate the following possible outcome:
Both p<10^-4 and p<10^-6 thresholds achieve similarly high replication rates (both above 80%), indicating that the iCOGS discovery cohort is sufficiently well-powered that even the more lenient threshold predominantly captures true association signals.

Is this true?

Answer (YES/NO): NO